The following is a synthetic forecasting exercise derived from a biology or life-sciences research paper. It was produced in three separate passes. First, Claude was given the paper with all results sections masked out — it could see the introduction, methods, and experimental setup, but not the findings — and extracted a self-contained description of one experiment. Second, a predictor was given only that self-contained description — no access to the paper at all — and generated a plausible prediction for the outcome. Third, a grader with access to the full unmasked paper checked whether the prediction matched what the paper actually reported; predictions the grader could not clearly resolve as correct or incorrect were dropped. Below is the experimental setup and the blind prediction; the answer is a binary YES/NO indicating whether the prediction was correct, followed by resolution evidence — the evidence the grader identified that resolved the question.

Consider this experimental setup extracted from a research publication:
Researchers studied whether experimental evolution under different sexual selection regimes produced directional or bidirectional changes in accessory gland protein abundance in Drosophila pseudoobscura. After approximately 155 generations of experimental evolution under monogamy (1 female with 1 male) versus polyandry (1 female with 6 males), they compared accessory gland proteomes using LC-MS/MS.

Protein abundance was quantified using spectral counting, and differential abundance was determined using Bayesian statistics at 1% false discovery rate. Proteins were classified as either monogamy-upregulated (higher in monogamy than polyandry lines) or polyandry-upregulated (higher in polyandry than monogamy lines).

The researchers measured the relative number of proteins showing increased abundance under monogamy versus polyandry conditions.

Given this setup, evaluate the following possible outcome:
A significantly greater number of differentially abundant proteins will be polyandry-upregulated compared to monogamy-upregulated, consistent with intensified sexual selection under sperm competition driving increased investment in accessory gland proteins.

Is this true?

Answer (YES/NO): NO